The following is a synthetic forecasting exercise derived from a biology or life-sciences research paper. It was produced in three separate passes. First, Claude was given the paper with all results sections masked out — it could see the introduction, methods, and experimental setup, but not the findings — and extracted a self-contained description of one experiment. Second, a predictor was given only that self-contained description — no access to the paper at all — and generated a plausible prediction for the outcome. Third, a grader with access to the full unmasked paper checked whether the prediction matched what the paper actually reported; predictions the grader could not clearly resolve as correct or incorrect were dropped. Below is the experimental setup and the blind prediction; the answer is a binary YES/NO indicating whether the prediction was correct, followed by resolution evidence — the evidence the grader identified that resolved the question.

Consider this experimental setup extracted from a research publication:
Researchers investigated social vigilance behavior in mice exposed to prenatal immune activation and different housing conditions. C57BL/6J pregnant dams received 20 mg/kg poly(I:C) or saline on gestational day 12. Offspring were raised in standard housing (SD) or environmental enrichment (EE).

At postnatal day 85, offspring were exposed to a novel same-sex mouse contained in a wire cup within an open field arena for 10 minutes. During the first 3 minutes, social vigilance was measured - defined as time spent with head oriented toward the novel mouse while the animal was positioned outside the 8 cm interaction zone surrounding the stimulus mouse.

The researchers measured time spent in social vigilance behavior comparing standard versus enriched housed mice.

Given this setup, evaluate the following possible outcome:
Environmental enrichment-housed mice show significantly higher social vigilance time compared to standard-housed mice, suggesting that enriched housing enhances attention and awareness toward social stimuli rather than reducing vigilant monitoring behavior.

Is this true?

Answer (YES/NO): NO